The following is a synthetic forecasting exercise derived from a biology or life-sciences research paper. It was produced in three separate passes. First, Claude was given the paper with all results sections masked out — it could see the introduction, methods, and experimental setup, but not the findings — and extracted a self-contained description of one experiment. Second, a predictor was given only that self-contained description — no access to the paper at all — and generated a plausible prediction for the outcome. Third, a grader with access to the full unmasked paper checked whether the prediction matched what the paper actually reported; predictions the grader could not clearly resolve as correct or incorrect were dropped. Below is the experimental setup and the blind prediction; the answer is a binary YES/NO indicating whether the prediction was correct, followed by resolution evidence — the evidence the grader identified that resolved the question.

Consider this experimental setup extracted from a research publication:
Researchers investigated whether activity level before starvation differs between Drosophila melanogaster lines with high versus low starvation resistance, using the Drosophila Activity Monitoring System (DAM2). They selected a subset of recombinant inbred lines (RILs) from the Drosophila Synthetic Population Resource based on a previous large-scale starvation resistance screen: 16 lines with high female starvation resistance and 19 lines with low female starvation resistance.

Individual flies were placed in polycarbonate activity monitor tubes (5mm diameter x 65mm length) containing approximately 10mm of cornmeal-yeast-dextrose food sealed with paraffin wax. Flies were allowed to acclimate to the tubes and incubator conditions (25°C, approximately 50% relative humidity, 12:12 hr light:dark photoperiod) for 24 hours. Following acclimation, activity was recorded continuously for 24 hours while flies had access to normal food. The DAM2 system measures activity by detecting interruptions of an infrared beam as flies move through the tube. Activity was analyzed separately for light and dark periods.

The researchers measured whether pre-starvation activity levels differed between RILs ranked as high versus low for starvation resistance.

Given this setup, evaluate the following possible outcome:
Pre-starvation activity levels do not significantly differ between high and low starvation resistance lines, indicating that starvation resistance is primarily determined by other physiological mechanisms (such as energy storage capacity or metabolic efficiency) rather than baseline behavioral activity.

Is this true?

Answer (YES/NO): NO